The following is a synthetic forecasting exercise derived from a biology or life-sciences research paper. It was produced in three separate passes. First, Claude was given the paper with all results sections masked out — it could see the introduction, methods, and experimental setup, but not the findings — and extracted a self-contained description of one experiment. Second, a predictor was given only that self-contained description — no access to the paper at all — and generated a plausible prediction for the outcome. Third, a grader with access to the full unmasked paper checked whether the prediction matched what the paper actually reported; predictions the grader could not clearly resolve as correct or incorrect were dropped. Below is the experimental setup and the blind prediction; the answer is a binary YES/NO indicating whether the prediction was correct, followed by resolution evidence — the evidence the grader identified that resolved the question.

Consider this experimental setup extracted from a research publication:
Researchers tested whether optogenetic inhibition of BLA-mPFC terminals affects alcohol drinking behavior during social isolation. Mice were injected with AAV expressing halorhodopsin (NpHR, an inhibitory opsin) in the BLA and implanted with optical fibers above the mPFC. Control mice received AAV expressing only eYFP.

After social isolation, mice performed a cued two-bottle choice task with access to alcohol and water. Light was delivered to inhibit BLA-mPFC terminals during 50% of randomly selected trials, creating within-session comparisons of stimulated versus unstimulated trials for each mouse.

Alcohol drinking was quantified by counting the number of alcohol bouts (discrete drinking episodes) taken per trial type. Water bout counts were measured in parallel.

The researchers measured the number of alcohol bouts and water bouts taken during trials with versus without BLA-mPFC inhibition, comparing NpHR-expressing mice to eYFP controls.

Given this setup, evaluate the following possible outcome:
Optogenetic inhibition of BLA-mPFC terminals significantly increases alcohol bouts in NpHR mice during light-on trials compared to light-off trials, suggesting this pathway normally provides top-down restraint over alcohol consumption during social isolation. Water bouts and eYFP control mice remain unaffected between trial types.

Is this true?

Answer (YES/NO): NO